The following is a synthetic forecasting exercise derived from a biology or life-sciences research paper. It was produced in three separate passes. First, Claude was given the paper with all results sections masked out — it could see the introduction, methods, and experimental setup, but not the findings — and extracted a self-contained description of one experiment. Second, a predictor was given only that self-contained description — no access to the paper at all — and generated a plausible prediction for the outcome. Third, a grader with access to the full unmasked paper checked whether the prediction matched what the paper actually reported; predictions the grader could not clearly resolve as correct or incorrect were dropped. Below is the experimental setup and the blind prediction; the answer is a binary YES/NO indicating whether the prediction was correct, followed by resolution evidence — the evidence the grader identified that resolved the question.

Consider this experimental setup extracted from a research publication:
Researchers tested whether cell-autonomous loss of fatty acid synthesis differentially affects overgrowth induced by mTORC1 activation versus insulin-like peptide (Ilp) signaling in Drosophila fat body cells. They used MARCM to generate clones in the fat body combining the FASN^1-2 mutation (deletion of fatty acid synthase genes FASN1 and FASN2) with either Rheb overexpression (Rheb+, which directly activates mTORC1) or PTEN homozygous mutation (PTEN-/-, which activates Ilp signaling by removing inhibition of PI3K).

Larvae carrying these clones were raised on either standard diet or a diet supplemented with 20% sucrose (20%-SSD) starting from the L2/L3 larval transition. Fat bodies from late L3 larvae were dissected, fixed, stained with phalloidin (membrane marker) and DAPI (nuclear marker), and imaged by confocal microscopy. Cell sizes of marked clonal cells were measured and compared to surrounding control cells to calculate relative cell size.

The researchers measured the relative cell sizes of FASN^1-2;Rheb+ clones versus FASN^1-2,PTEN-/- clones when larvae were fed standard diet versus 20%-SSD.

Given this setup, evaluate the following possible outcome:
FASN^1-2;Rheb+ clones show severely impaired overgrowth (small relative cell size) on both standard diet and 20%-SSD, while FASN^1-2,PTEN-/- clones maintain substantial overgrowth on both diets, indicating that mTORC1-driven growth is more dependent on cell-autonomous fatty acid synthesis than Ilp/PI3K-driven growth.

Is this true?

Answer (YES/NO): NO